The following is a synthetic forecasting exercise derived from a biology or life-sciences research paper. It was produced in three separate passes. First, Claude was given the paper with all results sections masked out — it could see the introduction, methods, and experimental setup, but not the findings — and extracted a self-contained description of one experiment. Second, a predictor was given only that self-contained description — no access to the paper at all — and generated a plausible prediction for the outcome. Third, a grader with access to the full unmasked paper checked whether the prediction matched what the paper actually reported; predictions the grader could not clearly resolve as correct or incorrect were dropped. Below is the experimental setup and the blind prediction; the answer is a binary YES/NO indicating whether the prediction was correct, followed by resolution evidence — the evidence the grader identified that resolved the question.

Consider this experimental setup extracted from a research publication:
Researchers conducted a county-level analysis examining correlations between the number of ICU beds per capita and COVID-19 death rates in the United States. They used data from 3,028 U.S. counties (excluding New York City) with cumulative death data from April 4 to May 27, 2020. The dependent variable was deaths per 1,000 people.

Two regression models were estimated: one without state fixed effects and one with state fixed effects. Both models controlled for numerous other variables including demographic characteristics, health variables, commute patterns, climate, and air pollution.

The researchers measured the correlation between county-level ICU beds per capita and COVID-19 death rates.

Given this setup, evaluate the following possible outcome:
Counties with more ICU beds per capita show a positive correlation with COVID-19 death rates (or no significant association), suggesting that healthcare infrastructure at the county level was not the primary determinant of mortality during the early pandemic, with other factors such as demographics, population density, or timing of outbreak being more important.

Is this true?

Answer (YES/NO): YES